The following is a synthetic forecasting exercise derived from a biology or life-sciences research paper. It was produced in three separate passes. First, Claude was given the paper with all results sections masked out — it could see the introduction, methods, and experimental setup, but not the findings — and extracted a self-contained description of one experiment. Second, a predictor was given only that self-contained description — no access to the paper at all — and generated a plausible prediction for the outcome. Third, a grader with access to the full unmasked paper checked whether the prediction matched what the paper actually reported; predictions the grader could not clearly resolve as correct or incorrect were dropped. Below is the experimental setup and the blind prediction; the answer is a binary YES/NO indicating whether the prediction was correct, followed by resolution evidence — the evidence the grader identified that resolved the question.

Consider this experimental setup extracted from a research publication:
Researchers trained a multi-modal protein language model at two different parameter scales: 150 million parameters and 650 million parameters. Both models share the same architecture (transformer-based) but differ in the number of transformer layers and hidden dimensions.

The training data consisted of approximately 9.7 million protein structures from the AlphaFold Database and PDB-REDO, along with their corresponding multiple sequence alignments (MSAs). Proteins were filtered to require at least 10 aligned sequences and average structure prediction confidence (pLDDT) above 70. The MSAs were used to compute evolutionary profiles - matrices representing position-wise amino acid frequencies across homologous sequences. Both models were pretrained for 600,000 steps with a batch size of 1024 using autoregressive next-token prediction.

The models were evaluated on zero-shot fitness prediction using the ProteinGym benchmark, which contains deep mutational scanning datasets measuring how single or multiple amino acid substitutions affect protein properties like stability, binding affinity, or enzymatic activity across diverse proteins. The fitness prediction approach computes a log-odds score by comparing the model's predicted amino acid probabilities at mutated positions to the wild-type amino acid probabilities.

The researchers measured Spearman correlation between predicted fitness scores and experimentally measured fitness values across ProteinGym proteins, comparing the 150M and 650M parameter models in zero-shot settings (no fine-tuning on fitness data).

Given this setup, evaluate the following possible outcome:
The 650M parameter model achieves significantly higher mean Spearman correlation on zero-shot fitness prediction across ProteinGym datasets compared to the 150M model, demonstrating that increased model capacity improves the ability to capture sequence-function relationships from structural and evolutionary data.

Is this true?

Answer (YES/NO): NO